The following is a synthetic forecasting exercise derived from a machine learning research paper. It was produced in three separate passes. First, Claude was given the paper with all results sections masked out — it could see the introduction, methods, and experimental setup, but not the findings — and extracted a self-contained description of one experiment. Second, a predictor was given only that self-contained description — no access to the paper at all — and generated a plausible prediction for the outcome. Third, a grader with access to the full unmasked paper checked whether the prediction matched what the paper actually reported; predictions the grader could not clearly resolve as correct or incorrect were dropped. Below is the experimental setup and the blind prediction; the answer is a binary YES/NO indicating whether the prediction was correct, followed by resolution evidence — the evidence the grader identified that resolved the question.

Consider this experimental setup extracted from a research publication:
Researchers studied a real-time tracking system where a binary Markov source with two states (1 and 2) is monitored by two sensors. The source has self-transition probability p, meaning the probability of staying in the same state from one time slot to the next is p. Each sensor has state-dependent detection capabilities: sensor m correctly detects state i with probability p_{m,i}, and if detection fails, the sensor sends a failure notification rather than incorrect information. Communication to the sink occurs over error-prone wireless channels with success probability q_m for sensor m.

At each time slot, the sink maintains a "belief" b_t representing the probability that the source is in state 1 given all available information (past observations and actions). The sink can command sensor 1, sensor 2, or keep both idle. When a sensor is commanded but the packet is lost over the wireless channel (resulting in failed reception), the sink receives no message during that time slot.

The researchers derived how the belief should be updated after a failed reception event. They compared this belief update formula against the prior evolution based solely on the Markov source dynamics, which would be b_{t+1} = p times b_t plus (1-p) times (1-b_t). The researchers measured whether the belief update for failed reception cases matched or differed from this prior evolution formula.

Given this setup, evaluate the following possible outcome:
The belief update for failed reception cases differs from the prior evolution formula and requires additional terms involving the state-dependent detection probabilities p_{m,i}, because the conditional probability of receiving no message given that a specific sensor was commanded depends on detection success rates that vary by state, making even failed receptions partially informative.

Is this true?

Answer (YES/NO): NO